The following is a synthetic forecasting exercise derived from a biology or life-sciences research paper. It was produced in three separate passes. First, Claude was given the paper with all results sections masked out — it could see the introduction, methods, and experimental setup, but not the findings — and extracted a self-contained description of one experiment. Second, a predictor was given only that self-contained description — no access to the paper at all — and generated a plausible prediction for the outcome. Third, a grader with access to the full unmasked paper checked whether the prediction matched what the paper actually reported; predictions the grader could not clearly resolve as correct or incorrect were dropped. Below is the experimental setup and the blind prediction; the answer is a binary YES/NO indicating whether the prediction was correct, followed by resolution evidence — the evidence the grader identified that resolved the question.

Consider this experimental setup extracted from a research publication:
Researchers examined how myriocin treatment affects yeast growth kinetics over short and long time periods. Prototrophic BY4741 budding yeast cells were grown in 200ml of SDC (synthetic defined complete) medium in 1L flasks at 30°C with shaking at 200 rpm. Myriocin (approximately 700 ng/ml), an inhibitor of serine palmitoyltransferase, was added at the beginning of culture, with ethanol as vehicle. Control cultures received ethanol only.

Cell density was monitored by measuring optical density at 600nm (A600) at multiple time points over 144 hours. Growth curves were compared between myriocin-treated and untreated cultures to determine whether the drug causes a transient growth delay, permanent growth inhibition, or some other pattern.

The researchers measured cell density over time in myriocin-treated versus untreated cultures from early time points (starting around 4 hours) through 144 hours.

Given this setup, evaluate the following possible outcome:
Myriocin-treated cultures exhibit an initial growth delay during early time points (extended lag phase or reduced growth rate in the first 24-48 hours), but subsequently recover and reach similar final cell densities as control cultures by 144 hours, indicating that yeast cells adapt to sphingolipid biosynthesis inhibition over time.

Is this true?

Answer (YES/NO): YES